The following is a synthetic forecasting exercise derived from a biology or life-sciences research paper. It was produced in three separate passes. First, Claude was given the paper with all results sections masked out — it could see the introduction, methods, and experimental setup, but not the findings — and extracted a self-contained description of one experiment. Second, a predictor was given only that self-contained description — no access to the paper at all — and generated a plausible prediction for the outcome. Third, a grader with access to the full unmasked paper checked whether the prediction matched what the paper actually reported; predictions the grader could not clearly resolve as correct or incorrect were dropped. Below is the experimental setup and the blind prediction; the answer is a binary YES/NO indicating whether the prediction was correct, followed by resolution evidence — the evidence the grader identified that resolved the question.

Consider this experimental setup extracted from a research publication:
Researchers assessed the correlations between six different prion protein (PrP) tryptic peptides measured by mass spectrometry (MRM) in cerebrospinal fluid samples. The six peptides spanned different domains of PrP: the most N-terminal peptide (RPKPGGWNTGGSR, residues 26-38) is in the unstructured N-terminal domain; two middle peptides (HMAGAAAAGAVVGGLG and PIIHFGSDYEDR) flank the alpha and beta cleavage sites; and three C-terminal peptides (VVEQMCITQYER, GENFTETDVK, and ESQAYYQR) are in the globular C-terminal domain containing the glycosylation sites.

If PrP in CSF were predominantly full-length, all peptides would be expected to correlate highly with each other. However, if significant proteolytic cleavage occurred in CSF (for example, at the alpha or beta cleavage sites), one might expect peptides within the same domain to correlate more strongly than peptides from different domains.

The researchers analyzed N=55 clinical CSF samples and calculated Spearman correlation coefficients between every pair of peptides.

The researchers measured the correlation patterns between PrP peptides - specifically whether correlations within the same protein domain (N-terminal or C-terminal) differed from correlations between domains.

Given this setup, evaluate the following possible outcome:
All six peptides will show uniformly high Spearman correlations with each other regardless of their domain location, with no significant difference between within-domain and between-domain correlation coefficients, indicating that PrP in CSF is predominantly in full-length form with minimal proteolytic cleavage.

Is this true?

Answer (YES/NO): YES